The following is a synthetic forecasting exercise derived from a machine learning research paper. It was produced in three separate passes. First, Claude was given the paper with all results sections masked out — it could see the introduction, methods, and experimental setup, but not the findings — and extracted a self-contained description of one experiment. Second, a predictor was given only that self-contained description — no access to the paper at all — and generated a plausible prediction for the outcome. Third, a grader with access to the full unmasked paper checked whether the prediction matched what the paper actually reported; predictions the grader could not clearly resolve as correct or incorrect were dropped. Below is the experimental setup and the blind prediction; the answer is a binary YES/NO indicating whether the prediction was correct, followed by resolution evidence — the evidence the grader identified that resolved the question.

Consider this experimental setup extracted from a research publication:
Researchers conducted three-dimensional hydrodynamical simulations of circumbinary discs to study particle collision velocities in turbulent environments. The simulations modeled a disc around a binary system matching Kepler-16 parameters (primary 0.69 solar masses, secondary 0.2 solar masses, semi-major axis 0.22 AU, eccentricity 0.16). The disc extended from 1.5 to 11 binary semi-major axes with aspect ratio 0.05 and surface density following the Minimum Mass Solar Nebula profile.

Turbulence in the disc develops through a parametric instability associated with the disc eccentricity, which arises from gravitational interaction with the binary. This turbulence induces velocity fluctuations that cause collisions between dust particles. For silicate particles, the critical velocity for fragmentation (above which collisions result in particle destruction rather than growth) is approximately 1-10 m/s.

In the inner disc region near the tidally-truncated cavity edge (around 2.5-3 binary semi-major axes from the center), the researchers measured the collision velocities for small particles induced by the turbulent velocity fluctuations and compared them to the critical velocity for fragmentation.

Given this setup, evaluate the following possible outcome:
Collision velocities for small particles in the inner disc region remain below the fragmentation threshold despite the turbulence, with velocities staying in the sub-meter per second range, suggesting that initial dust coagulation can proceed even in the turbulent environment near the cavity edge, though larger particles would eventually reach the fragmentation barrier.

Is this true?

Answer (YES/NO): NO